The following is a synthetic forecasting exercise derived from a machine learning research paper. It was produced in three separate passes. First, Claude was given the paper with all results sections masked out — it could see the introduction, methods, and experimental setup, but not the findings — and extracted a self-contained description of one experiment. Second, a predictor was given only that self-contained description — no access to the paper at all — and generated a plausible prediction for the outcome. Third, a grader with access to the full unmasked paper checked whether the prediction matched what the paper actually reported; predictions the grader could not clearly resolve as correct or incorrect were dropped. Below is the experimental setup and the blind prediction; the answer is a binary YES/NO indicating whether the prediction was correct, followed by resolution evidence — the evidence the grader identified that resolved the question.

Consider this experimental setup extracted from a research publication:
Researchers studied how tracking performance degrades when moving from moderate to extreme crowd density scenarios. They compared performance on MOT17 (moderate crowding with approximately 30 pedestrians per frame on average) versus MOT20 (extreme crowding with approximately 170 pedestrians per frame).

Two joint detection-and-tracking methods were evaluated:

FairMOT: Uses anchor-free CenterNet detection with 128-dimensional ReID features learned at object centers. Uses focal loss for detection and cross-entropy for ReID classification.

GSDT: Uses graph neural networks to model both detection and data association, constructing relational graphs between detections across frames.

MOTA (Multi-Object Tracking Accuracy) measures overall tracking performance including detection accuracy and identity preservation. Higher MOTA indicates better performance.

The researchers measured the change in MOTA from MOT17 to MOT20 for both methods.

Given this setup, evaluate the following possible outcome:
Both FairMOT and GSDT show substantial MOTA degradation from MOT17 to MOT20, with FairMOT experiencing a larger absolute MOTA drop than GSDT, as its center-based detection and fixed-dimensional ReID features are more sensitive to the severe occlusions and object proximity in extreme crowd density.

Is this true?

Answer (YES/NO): NO